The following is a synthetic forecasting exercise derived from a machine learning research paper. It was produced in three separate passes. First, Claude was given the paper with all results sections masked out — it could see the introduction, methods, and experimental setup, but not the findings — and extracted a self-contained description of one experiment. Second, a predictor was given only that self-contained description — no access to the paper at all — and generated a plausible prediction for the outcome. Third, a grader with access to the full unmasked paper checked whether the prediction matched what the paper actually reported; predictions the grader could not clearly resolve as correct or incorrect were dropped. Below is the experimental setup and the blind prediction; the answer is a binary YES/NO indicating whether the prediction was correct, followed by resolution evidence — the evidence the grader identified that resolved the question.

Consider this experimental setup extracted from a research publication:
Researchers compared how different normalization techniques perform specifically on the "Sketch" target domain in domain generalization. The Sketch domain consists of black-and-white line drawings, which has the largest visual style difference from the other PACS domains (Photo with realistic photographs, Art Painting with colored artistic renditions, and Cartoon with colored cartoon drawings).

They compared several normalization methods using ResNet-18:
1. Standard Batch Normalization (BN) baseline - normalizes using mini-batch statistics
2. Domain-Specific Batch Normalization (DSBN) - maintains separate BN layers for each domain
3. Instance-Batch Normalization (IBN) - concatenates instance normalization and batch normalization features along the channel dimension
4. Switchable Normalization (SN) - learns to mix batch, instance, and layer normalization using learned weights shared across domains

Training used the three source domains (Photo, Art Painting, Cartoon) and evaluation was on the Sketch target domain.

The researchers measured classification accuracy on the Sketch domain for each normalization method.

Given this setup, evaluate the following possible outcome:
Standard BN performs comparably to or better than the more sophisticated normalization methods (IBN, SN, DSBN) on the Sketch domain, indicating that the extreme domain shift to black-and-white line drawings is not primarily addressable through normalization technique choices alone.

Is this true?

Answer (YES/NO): NO